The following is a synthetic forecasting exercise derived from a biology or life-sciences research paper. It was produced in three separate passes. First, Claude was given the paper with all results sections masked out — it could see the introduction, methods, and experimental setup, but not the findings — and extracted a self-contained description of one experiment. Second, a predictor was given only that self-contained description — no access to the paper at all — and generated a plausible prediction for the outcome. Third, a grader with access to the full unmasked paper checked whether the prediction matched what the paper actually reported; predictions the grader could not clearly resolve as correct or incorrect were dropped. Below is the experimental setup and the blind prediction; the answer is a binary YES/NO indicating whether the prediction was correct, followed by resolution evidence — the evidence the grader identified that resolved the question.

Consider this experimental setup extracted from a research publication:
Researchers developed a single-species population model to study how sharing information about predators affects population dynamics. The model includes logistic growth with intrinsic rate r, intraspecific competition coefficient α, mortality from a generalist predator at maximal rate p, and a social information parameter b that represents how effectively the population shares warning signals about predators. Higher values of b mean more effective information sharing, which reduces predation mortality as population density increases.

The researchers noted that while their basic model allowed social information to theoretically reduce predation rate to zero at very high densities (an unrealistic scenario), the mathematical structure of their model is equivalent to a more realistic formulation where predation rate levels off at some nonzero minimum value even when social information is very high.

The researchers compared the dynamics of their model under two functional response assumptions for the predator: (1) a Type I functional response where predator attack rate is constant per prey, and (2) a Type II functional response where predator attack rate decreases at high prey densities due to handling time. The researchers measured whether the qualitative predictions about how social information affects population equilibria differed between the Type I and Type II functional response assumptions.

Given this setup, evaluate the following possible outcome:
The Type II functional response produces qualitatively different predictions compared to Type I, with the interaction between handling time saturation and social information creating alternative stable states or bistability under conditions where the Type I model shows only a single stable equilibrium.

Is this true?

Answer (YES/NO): NO